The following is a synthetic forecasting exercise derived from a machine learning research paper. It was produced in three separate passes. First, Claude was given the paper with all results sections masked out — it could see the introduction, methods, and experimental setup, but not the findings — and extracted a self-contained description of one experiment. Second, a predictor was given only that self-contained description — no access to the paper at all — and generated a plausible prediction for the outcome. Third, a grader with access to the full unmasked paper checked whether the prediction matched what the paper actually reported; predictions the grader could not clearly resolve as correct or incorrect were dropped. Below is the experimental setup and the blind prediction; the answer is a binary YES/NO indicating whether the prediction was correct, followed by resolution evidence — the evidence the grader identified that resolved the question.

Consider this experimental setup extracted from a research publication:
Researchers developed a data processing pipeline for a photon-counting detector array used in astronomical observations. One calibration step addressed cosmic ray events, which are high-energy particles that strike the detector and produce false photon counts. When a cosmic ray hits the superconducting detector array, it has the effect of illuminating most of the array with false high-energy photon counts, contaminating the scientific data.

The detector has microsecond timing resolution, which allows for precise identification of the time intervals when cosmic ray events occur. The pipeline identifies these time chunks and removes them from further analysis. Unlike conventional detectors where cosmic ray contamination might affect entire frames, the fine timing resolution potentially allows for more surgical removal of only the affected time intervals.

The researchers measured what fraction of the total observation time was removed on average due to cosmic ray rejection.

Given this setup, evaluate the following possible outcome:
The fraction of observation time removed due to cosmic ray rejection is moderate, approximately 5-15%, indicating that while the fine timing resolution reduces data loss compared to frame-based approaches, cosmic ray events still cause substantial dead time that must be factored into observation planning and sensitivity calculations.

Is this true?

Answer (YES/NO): NO